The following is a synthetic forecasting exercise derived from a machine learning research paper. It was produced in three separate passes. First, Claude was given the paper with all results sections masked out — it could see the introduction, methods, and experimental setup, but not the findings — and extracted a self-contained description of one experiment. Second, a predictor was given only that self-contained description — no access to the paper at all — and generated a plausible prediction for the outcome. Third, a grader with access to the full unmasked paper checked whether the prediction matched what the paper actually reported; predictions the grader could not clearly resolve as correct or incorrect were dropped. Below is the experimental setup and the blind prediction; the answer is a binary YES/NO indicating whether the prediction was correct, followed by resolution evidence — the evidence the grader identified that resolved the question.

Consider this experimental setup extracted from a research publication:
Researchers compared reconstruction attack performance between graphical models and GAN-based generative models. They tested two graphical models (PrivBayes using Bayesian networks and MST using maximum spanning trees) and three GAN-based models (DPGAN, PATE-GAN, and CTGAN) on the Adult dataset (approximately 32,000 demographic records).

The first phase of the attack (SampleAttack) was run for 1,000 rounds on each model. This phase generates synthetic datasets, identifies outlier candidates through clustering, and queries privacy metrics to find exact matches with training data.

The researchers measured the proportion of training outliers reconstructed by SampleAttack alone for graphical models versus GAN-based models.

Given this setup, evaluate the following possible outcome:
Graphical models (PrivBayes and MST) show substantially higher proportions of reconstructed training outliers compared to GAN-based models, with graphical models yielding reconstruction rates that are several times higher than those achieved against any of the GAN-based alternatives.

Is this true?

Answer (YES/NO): NO